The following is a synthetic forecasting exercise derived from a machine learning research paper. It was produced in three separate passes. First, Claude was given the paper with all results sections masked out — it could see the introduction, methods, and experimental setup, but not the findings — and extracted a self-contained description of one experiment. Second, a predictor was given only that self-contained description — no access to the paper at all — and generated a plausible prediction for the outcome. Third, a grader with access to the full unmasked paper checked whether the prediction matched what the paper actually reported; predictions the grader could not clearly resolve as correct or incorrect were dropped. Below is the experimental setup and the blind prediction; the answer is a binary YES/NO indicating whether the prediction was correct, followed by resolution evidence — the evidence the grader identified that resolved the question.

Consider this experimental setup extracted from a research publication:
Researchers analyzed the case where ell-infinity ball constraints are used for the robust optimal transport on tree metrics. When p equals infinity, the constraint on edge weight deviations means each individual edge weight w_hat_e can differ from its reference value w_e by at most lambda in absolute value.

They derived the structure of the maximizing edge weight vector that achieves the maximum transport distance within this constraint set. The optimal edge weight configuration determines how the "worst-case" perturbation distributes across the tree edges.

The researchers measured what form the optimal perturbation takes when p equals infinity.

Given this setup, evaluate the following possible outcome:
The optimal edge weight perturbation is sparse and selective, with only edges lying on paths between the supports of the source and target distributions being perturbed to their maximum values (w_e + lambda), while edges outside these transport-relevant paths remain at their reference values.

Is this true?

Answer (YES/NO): NO